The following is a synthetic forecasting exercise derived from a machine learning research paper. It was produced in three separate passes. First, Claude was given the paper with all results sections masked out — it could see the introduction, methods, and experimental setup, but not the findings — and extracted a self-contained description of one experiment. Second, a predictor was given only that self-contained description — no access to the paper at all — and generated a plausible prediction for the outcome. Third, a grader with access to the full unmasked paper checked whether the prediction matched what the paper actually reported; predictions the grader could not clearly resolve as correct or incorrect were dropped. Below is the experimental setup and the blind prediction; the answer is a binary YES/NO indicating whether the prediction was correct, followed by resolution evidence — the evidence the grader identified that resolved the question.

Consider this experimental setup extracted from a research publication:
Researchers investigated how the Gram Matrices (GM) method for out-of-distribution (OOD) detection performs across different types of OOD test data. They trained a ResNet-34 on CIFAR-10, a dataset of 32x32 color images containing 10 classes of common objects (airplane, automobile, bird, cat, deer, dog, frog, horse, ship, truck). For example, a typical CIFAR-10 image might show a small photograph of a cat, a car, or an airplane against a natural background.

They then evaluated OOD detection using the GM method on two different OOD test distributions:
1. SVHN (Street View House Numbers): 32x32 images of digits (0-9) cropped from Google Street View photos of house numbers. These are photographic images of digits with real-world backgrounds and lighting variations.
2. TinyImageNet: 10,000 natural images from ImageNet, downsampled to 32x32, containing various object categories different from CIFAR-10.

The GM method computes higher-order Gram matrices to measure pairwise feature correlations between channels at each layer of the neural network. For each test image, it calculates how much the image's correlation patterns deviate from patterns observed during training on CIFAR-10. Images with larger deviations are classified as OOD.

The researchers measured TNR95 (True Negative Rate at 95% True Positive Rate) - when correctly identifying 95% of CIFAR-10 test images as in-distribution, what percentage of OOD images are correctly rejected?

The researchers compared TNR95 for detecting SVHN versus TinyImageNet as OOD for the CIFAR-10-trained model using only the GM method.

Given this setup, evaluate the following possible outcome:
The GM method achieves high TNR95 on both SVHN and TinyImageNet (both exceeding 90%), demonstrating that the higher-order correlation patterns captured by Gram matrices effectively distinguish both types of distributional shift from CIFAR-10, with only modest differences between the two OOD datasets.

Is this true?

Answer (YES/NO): YES